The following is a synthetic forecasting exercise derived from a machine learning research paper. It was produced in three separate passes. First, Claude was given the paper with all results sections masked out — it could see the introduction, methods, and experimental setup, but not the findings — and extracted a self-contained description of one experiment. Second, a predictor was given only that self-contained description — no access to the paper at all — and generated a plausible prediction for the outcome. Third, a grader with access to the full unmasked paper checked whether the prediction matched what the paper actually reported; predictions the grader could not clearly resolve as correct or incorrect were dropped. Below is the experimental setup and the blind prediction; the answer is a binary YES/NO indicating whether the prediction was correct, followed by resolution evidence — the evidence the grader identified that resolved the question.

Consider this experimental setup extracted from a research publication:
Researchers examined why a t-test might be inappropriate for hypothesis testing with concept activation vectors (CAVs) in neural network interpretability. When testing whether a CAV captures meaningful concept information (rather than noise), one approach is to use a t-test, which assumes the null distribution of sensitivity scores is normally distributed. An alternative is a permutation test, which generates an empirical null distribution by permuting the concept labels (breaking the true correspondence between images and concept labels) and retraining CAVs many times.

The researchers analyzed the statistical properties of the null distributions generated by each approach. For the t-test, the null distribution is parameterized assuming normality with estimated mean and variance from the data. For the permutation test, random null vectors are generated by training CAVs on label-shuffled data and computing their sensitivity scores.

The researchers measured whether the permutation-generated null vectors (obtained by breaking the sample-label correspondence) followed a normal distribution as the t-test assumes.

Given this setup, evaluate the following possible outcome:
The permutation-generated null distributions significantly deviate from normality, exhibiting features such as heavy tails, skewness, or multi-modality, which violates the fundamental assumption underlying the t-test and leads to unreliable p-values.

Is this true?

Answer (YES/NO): YES